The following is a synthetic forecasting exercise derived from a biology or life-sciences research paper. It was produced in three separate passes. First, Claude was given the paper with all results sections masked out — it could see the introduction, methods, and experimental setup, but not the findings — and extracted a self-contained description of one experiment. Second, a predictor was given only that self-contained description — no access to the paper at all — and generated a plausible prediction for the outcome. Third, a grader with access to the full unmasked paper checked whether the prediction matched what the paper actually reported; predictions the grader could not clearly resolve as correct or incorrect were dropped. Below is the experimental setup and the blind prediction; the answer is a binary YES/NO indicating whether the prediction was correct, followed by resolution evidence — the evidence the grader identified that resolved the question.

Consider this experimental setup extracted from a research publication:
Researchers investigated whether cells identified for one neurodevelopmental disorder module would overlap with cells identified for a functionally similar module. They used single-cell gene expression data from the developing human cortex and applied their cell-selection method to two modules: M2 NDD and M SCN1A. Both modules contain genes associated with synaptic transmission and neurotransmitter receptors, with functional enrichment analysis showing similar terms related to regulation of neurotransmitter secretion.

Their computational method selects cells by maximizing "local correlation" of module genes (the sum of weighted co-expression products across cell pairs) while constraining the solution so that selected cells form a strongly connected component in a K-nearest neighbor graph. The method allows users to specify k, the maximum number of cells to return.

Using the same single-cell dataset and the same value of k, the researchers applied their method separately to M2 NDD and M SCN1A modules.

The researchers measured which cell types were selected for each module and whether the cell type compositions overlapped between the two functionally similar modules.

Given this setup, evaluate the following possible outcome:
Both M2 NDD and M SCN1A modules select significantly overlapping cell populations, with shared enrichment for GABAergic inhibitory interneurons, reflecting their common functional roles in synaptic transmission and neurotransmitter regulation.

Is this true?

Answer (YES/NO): NO